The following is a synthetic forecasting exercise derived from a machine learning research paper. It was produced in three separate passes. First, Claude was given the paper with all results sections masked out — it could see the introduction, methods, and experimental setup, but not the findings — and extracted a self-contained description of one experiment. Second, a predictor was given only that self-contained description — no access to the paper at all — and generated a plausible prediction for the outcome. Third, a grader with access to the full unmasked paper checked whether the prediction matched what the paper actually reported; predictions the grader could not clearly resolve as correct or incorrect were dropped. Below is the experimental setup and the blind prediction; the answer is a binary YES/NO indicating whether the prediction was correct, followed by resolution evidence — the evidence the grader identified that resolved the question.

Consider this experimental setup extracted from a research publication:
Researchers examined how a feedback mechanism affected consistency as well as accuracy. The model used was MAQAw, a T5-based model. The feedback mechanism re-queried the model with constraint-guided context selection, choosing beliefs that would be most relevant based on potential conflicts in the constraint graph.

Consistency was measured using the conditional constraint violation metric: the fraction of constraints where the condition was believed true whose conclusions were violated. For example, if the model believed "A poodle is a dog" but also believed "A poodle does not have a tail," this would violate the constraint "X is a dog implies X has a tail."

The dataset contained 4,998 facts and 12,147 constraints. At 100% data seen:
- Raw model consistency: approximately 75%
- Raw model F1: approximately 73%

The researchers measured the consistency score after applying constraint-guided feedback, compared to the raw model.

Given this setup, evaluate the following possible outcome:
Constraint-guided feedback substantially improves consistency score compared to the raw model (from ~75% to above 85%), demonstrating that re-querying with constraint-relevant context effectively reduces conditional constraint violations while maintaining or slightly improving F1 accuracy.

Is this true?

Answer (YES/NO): NO